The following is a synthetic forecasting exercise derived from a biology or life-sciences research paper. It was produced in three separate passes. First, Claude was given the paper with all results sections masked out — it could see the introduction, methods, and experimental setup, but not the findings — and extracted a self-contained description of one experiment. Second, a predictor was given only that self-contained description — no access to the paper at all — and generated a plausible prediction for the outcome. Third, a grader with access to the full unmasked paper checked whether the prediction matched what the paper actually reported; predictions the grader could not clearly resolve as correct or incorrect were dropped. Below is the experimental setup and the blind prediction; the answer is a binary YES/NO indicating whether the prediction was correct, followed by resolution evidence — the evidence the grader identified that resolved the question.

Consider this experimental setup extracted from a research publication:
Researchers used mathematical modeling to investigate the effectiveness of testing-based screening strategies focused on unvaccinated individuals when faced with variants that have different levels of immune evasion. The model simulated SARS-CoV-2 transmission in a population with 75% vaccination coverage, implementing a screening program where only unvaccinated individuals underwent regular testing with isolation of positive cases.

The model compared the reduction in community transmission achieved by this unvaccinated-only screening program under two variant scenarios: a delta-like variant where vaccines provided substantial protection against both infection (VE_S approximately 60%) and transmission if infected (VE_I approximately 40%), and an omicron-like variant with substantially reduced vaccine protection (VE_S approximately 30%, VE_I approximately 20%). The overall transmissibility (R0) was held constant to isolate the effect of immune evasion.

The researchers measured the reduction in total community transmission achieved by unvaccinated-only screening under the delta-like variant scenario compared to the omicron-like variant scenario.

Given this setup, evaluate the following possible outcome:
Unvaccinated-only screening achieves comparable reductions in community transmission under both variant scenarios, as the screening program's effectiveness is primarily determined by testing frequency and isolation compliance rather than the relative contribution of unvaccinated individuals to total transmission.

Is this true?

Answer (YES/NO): NO